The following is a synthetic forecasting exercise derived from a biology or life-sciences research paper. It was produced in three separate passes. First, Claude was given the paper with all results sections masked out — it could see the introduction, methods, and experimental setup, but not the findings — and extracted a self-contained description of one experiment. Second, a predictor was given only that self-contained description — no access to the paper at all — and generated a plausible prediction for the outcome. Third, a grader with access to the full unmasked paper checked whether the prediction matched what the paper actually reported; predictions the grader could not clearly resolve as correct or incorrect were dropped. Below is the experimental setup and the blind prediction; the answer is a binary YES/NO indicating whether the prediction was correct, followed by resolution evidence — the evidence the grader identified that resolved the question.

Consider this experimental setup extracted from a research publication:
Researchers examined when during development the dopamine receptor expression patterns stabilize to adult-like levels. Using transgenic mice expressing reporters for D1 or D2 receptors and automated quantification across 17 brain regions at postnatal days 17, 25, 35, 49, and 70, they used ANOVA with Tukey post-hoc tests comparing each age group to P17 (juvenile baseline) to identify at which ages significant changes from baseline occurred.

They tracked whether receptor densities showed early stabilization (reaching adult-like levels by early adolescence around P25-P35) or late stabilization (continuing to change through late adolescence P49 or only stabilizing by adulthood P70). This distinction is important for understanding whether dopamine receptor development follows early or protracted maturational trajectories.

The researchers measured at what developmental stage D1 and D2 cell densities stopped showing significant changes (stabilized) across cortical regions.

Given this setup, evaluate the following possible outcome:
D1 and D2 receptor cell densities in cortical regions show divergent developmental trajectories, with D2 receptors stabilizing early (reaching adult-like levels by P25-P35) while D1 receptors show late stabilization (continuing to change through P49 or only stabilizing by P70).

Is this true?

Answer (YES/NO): NO